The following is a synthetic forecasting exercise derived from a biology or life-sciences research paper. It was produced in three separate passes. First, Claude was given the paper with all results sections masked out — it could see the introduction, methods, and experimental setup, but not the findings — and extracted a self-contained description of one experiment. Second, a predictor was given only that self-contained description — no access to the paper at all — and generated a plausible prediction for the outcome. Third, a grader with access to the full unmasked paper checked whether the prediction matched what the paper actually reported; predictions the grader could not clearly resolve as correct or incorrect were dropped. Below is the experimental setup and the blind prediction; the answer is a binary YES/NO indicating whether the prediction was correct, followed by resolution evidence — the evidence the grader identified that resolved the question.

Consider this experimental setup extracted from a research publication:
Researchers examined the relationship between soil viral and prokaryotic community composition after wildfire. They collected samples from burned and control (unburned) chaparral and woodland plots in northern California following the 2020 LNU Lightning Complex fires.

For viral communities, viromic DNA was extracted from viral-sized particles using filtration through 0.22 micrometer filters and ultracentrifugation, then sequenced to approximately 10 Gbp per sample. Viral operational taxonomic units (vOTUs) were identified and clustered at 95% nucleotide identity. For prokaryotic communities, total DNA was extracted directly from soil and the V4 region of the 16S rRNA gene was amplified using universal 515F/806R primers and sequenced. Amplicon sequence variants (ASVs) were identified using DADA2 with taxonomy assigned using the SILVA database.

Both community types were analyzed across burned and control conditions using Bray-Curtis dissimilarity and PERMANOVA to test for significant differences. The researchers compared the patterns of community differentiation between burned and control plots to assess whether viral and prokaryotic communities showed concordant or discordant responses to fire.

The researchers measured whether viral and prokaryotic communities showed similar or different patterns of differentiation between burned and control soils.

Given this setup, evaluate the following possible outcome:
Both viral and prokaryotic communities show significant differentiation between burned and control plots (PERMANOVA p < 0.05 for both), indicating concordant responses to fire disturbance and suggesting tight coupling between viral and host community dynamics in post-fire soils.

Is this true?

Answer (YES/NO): YES